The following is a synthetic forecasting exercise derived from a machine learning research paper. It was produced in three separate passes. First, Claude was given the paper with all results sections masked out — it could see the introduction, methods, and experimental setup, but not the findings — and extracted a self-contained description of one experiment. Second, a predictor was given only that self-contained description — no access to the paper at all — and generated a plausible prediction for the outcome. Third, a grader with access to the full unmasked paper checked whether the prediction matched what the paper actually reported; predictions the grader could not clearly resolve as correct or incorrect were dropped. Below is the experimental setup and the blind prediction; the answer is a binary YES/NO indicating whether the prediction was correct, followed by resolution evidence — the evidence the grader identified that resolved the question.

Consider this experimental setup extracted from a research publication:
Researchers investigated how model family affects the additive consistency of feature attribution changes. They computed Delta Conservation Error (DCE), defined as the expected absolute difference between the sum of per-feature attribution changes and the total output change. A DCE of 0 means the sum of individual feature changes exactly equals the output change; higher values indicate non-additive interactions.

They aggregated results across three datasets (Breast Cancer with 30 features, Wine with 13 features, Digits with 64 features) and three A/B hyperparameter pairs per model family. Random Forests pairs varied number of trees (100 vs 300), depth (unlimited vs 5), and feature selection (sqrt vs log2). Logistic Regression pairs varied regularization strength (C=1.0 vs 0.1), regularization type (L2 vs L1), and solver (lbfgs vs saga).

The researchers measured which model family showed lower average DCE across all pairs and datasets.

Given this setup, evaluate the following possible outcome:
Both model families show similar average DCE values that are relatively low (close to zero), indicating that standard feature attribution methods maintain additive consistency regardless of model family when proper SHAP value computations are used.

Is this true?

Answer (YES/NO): NO